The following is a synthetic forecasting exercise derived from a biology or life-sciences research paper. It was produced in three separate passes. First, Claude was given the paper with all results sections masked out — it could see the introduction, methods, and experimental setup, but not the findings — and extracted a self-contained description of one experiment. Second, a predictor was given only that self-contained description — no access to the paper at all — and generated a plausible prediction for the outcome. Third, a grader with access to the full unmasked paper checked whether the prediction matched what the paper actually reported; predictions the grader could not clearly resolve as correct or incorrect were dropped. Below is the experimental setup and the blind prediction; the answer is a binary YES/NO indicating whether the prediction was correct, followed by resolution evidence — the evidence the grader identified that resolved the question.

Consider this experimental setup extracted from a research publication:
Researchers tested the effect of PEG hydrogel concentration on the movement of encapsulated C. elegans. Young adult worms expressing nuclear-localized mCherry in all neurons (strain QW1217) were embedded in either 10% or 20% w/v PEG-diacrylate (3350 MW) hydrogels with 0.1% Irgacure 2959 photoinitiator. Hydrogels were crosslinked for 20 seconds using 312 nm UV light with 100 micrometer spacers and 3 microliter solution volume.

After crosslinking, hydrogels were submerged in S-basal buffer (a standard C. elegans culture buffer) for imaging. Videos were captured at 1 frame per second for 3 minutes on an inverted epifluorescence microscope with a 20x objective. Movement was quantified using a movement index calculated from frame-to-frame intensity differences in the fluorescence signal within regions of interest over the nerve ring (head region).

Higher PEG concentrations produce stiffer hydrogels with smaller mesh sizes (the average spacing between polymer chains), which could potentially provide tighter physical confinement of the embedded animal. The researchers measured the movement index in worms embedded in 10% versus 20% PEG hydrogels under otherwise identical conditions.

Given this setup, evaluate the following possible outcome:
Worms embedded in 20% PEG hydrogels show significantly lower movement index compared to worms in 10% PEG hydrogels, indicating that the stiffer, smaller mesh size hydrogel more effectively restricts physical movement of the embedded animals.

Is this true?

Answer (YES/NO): NO